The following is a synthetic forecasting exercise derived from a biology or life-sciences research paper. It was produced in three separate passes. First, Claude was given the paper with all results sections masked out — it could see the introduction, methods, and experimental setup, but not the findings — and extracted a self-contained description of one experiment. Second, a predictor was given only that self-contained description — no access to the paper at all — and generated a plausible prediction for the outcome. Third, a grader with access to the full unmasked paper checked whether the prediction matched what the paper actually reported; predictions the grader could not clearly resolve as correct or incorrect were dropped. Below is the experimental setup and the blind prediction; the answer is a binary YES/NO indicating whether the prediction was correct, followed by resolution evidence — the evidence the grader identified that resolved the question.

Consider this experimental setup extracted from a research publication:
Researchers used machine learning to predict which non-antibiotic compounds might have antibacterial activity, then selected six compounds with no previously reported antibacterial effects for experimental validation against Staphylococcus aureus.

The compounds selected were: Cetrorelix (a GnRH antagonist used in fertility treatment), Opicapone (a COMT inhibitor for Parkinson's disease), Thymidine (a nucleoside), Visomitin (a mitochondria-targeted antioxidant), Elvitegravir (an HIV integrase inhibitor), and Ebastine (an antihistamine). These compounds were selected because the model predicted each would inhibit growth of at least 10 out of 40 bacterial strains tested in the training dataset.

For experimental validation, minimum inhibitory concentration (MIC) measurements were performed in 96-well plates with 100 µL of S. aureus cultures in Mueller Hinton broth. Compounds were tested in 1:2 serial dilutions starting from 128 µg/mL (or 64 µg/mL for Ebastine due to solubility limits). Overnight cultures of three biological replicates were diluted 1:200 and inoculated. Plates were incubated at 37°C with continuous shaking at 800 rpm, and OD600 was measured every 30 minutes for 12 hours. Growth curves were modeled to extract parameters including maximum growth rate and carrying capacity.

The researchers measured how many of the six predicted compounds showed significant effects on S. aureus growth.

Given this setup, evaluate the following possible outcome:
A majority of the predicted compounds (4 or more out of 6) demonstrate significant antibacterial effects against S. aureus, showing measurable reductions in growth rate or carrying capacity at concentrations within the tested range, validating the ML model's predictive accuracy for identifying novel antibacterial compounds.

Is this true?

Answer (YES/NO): NO